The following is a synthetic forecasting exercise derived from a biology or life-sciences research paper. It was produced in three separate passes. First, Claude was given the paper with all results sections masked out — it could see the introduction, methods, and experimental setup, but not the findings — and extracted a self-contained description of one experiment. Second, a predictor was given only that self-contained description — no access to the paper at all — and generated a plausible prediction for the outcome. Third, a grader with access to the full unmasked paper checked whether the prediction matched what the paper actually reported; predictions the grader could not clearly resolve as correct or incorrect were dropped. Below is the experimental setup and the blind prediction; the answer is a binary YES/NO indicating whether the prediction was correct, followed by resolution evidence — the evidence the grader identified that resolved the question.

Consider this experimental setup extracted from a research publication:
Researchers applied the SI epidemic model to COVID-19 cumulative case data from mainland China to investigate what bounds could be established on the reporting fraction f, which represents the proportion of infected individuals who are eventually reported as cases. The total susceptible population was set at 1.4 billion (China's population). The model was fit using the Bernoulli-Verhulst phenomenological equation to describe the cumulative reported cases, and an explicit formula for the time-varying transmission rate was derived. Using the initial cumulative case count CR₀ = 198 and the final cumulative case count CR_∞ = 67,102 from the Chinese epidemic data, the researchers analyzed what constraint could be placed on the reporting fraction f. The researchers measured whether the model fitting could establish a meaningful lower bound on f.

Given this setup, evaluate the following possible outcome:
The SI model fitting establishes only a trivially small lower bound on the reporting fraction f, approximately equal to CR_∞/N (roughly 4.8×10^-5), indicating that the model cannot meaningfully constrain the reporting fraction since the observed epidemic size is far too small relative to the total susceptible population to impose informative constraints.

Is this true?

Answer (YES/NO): YES